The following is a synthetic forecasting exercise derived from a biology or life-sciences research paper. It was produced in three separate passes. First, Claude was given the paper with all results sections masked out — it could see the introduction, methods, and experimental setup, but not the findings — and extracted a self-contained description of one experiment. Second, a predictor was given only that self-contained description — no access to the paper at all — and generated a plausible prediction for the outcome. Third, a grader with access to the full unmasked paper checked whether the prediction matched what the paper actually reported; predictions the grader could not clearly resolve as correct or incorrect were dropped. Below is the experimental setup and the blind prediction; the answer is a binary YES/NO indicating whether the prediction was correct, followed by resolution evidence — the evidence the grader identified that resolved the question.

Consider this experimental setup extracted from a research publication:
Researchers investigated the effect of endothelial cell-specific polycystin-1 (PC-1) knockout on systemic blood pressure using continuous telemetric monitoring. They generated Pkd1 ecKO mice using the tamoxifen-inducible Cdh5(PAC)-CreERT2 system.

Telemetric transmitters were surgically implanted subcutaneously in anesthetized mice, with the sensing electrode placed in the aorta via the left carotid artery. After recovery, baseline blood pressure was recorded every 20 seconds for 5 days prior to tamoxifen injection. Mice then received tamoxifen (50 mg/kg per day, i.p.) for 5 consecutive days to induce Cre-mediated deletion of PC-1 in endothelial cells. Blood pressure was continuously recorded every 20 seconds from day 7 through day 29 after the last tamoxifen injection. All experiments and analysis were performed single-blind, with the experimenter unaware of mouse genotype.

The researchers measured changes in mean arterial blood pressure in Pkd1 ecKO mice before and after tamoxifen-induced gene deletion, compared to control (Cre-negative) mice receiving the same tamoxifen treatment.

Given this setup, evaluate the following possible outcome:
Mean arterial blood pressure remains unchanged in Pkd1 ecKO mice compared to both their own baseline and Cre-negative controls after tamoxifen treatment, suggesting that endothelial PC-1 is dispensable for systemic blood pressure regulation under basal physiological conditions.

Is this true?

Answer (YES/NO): NO